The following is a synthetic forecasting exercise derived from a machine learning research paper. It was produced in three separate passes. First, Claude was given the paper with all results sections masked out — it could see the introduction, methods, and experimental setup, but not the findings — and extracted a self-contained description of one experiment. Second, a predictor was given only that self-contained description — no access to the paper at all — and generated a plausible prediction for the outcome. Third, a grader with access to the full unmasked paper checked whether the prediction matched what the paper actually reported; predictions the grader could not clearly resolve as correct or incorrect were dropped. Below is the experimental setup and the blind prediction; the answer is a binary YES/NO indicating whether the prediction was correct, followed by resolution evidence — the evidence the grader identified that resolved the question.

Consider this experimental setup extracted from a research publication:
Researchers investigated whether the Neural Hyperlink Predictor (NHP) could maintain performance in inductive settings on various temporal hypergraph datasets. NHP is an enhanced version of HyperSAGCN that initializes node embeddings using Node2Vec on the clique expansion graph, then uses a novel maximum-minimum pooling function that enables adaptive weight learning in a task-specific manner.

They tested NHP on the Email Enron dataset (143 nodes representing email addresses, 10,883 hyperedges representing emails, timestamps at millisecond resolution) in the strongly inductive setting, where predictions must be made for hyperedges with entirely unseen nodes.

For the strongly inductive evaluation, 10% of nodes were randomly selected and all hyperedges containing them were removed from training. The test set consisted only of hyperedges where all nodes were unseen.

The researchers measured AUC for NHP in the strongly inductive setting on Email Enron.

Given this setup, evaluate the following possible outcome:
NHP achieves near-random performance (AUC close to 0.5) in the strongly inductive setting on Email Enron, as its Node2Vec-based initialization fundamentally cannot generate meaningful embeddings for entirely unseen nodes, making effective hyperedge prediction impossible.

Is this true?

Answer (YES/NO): YES